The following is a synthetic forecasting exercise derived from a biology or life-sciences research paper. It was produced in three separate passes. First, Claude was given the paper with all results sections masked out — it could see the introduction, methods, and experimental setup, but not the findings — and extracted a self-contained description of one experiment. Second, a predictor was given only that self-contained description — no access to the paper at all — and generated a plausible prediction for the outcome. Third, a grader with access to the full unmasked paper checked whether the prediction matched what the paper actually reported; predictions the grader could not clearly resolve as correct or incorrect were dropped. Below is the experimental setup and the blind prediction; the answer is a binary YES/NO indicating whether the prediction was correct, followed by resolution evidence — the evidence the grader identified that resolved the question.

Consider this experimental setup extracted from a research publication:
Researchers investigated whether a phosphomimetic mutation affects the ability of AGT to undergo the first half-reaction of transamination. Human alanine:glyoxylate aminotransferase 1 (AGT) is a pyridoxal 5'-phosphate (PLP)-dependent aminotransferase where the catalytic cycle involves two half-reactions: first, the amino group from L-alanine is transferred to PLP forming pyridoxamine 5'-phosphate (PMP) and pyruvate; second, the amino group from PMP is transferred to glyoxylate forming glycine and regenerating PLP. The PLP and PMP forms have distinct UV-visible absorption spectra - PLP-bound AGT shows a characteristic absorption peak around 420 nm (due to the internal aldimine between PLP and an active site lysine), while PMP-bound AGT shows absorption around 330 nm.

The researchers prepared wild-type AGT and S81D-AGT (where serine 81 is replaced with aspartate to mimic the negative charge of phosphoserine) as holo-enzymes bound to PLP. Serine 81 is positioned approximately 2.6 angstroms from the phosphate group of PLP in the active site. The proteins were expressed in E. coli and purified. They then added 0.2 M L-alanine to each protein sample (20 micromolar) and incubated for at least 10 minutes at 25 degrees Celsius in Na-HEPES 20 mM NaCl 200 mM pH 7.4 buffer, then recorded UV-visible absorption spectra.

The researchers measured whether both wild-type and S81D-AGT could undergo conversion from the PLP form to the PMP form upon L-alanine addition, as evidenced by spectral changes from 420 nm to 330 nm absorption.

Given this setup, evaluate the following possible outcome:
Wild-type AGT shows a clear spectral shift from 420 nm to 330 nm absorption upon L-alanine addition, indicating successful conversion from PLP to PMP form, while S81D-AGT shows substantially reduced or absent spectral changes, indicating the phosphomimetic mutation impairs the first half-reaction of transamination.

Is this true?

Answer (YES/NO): YES